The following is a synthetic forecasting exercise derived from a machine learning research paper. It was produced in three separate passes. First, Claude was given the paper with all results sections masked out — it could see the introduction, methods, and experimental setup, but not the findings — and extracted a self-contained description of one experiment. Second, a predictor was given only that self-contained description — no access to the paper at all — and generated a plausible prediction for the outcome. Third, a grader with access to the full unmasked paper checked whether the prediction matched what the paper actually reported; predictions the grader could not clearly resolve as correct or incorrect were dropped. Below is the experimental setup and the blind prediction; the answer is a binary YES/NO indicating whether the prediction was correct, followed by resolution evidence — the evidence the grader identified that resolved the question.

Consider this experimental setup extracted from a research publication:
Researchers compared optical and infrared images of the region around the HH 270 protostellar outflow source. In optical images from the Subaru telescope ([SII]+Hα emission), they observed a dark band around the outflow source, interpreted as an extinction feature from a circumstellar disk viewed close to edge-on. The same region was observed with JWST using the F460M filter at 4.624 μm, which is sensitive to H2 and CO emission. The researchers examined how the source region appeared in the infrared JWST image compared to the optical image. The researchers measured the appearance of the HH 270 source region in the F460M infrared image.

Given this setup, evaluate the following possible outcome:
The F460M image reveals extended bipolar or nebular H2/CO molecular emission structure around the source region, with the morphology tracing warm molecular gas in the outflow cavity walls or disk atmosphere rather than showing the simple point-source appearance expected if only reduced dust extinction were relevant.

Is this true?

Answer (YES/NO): NO